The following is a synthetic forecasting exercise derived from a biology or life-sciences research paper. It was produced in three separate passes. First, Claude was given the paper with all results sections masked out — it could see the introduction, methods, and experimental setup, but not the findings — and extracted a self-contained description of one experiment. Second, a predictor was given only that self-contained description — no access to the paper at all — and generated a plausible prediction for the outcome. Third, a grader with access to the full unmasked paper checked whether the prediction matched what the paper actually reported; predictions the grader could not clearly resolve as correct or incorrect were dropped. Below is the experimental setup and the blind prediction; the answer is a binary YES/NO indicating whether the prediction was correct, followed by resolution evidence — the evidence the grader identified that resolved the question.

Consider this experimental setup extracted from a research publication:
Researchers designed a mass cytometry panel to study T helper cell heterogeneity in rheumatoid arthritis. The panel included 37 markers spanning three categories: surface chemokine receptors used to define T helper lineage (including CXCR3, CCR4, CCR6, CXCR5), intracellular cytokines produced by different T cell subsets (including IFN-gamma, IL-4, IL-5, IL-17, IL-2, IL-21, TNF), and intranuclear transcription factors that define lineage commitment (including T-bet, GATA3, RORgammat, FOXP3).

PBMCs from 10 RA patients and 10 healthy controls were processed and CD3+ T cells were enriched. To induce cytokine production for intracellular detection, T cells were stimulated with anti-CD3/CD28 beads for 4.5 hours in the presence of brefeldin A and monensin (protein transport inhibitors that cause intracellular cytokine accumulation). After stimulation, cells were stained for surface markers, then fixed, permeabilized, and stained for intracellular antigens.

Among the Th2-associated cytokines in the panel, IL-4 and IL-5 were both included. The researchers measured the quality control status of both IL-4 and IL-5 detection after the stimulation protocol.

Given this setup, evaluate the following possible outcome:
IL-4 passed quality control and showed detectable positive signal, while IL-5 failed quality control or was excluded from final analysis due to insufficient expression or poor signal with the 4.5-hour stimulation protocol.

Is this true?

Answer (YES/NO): YES